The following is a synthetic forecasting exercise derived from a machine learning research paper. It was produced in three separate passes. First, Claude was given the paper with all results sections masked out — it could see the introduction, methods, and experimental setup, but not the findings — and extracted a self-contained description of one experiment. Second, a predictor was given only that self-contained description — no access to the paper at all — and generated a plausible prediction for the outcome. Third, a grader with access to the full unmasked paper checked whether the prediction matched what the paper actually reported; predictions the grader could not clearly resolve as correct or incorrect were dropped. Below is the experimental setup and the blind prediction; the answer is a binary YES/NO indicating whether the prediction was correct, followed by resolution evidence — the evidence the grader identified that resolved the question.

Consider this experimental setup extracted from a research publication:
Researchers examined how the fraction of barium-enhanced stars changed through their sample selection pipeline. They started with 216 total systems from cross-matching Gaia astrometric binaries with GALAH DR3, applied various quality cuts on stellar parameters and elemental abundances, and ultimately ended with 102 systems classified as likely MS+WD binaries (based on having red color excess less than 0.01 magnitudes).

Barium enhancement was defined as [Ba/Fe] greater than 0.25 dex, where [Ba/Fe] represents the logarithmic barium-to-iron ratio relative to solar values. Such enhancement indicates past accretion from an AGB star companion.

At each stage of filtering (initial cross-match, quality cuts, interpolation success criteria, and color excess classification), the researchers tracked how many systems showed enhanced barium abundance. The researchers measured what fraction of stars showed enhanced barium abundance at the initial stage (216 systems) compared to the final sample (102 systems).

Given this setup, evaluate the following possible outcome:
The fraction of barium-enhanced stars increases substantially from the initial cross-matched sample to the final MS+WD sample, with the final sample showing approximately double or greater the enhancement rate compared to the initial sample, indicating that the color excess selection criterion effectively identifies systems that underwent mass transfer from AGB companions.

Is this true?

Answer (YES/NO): NO